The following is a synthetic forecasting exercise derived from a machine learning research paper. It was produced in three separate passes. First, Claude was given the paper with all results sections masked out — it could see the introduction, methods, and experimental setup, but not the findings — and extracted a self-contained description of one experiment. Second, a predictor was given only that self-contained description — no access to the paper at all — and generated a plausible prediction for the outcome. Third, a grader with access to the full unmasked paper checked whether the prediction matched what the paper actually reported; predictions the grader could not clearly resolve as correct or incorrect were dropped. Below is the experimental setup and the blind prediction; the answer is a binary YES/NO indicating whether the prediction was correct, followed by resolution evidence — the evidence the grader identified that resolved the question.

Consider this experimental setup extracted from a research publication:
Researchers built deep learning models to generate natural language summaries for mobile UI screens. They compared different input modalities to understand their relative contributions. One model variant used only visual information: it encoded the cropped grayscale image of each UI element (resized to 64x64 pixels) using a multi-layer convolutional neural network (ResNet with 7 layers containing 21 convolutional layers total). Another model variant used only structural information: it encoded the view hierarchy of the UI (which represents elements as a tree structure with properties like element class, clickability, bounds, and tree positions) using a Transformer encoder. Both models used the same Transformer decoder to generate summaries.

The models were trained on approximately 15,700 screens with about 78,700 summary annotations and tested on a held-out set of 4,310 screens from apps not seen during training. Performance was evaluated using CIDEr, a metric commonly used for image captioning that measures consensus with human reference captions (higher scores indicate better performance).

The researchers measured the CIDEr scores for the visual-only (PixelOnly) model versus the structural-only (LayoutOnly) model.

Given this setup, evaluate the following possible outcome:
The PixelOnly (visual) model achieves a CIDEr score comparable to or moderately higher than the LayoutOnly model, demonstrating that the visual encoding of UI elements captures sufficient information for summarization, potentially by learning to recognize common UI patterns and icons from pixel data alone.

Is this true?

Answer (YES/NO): NO